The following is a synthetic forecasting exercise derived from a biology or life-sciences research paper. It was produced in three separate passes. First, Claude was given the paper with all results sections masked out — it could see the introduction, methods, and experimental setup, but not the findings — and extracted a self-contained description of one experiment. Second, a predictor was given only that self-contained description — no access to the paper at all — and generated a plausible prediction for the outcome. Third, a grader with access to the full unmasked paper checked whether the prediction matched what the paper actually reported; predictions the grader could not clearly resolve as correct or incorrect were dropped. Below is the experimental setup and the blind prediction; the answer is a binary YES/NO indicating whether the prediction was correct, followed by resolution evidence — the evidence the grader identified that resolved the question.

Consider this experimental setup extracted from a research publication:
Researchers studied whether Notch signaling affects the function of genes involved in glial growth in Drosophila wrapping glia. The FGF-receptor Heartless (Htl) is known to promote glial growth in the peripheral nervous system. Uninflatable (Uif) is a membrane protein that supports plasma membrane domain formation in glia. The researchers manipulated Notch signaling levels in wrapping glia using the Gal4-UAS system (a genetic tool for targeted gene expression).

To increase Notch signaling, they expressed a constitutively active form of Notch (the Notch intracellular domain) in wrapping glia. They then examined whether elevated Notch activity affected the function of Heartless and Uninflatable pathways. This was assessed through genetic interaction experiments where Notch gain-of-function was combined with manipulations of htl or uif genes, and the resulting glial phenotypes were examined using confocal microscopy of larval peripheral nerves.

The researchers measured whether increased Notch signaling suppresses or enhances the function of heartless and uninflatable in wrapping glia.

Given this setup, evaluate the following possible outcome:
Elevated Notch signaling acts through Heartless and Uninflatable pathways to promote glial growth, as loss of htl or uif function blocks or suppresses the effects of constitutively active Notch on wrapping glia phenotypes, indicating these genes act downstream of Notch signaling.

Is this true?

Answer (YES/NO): NO